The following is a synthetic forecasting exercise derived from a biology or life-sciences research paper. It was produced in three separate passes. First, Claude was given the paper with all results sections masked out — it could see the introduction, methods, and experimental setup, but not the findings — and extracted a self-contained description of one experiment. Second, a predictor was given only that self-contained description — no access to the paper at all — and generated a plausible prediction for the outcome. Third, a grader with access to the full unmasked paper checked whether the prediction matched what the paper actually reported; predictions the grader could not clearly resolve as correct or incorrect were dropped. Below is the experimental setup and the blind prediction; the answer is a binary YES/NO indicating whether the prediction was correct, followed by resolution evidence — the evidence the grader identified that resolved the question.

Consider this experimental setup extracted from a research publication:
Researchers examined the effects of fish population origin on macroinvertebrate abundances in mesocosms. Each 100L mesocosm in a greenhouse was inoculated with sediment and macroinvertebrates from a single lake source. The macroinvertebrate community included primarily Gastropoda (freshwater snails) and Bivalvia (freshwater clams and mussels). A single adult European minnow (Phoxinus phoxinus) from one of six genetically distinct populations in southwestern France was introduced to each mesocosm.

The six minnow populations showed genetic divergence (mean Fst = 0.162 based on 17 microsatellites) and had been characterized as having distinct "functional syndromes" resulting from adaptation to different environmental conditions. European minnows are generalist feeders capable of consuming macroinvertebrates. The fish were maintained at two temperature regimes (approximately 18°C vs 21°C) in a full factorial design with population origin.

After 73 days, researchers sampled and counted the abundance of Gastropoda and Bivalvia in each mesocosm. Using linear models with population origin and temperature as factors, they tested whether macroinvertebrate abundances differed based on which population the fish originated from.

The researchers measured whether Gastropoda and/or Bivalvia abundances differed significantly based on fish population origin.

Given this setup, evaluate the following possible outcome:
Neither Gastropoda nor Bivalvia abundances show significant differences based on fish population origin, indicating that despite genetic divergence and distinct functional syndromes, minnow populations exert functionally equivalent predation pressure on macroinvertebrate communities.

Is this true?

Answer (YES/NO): NO